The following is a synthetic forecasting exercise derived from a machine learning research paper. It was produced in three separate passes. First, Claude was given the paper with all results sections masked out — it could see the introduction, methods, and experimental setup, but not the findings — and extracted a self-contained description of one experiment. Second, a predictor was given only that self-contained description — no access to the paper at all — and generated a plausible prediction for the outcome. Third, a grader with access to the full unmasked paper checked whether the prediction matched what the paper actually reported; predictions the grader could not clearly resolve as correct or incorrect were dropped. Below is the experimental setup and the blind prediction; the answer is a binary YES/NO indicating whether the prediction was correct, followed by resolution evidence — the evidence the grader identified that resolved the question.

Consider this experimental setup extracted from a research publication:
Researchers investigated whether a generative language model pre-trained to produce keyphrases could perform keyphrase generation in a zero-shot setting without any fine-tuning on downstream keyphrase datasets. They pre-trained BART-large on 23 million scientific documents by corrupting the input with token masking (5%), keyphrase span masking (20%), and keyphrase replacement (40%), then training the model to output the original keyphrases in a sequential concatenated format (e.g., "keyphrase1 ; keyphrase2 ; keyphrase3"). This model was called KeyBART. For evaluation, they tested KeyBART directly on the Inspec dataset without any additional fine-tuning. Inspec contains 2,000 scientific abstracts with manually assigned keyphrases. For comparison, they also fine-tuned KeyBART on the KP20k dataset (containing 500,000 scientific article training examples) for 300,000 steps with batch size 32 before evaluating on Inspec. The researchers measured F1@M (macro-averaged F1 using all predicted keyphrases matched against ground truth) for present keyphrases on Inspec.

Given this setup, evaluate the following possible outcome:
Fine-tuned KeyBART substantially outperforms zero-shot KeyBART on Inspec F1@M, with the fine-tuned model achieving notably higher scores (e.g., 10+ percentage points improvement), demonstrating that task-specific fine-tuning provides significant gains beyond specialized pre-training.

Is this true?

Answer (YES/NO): NO